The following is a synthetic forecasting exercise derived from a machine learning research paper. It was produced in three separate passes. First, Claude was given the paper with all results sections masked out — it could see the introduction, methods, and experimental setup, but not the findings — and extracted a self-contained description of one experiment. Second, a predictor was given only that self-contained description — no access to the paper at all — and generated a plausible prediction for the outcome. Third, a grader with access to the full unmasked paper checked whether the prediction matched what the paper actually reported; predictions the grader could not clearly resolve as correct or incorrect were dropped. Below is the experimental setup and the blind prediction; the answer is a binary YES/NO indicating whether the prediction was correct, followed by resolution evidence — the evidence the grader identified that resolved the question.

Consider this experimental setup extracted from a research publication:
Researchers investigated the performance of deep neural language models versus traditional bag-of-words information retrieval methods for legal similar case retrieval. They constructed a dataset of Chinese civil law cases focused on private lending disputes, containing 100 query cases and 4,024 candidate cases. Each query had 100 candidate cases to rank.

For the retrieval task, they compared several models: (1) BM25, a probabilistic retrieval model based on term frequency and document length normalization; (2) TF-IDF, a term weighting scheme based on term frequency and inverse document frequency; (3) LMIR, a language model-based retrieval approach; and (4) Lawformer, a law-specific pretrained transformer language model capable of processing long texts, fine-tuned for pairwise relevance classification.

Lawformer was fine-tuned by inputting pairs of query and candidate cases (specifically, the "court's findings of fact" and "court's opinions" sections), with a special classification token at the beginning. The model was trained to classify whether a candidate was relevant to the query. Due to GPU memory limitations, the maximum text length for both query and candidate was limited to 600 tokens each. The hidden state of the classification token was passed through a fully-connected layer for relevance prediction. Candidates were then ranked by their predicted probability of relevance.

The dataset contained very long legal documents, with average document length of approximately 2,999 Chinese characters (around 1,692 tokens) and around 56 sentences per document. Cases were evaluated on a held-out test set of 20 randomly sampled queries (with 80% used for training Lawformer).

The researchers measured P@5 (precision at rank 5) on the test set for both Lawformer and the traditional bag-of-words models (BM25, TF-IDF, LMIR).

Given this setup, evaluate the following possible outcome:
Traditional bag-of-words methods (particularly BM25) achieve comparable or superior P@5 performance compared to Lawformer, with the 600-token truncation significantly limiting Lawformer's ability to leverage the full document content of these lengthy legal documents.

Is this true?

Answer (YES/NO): YES